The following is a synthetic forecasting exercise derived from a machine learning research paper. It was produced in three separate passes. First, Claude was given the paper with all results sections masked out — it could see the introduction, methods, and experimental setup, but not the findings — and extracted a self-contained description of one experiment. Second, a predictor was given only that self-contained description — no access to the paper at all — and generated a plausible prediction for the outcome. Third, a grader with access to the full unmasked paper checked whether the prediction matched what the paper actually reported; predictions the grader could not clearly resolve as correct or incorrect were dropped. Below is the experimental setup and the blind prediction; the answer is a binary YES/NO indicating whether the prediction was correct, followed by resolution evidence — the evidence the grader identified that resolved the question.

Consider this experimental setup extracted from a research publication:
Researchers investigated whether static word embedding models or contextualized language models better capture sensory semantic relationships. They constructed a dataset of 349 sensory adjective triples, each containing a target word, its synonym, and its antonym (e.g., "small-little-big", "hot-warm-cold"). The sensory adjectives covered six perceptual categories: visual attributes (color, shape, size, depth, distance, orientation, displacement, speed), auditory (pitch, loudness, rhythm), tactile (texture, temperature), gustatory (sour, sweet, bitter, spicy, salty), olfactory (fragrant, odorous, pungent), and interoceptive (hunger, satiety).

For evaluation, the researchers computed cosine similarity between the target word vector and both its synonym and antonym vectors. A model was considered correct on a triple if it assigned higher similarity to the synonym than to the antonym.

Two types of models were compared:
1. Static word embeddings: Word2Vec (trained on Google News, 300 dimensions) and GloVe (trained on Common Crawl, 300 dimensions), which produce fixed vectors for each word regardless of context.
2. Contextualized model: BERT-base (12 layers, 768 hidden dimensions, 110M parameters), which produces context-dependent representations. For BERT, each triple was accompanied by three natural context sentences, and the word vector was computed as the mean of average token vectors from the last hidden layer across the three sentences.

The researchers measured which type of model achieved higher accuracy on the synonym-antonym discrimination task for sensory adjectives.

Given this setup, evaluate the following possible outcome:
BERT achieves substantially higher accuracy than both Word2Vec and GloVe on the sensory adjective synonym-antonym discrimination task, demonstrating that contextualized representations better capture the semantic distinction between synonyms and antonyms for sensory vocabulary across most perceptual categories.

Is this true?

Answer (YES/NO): NO